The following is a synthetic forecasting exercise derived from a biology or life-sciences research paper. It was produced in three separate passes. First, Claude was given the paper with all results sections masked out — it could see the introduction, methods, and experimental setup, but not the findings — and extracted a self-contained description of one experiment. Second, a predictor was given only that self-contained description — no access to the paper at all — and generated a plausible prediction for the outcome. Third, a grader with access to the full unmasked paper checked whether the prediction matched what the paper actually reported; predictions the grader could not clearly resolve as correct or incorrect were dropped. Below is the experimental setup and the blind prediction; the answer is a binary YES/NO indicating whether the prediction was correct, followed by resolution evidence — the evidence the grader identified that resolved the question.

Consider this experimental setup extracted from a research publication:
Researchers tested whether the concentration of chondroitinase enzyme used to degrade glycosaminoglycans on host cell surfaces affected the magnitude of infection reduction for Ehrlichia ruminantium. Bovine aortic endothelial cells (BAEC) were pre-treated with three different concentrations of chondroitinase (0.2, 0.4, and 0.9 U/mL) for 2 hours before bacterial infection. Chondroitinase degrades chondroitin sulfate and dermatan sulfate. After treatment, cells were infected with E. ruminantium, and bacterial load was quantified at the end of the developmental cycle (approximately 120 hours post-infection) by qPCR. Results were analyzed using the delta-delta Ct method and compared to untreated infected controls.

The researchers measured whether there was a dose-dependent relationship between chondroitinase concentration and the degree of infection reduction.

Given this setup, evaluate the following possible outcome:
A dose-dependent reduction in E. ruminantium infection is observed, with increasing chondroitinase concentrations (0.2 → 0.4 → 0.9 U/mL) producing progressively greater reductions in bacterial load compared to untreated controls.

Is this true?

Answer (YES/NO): NO